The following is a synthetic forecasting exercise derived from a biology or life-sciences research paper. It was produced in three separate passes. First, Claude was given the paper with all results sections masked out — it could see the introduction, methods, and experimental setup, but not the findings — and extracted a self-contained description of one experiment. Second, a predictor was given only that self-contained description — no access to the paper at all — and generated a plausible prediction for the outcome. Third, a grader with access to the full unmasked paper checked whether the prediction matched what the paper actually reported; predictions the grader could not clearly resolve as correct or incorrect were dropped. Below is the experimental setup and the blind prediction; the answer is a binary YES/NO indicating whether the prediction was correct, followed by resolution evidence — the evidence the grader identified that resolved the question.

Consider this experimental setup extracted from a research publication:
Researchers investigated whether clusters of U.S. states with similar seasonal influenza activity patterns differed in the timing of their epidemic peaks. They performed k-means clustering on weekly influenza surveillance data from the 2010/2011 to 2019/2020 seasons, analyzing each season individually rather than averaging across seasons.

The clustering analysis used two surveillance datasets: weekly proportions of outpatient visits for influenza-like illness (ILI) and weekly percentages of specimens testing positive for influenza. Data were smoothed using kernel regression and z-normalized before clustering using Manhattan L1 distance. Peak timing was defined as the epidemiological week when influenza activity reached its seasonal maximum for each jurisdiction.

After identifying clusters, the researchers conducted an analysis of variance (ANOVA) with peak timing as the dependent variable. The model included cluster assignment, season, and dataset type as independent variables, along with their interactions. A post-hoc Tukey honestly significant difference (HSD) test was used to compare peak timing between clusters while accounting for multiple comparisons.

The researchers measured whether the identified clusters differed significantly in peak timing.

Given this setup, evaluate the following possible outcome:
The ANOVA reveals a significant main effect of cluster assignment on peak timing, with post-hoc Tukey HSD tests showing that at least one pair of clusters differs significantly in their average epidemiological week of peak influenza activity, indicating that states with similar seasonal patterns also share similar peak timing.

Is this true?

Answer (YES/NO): NO